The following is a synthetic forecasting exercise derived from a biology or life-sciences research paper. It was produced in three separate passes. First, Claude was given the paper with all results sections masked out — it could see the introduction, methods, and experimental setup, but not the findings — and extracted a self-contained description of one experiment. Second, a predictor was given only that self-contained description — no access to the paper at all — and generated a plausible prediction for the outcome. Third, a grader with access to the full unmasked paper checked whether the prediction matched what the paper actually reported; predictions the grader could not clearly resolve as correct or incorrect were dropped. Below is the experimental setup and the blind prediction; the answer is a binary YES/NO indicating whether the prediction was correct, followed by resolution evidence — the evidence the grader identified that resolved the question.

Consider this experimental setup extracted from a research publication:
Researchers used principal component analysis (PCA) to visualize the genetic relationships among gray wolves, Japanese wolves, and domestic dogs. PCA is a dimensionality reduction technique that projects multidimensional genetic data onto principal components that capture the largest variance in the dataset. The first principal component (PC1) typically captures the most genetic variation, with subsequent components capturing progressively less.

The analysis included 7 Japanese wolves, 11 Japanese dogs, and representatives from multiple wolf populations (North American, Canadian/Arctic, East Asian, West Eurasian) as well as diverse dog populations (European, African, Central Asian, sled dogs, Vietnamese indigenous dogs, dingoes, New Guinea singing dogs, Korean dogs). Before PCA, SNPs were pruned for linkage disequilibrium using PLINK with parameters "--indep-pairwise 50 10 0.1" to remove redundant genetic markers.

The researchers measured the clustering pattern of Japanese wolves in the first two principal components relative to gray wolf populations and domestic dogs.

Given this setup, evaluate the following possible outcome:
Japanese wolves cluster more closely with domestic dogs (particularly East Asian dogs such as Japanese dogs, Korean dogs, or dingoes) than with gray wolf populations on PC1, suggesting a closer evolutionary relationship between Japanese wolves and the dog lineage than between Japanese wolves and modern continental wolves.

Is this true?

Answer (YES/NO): NO